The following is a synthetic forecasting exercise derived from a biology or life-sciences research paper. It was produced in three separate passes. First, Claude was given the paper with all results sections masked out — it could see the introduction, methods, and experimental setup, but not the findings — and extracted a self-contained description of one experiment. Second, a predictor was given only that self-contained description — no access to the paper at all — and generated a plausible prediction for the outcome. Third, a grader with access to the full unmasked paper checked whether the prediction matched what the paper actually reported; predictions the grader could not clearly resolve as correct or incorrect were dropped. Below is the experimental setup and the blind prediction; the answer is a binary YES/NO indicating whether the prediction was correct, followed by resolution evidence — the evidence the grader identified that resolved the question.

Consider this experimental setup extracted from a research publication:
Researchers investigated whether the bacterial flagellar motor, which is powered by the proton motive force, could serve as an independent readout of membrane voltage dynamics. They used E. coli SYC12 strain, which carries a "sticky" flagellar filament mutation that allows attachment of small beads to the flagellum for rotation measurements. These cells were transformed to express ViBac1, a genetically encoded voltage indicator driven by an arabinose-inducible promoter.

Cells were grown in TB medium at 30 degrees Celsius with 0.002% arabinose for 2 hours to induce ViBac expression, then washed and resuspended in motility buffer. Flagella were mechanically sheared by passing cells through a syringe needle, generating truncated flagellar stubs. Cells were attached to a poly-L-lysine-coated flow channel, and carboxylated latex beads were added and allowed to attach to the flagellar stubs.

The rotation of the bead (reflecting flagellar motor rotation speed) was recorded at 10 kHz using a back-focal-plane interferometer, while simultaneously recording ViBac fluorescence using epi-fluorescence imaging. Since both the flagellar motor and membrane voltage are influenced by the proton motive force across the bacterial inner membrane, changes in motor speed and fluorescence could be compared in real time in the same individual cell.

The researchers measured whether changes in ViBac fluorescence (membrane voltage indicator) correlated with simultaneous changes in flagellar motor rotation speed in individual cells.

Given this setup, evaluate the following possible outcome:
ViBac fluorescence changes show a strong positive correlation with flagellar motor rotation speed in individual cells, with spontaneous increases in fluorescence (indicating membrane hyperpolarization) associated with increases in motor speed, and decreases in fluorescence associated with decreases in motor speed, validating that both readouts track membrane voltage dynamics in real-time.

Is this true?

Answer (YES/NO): YES